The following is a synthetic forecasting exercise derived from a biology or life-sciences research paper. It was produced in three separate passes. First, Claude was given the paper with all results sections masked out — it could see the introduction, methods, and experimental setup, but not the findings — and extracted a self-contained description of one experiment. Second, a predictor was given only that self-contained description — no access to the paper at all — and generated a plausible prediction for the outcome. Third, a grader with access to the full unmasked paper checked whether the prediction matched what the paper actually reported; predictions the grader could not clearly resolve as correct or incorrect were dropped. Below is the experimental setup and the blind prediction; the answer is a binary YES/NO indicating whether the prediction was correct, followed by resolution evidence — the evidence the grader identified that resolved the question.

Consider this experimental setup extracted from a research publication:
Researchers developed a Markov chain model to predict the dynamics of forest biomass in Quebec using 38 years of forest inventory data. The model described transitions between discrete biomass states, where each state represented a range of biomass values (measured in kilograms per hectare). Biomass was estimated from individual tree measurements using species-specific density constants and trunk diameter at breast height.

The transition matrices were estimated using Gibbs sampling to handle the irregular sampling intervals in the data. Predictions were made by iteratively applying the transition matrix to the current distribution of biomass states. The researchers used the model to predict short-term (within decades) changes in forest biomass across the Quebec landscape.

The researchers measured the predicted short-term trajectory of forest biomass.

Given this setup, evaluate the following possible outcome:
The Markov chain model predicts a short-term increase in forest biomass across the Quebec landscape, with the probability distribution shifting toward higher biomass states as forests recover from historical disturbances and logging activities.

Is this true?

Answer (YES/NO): YES